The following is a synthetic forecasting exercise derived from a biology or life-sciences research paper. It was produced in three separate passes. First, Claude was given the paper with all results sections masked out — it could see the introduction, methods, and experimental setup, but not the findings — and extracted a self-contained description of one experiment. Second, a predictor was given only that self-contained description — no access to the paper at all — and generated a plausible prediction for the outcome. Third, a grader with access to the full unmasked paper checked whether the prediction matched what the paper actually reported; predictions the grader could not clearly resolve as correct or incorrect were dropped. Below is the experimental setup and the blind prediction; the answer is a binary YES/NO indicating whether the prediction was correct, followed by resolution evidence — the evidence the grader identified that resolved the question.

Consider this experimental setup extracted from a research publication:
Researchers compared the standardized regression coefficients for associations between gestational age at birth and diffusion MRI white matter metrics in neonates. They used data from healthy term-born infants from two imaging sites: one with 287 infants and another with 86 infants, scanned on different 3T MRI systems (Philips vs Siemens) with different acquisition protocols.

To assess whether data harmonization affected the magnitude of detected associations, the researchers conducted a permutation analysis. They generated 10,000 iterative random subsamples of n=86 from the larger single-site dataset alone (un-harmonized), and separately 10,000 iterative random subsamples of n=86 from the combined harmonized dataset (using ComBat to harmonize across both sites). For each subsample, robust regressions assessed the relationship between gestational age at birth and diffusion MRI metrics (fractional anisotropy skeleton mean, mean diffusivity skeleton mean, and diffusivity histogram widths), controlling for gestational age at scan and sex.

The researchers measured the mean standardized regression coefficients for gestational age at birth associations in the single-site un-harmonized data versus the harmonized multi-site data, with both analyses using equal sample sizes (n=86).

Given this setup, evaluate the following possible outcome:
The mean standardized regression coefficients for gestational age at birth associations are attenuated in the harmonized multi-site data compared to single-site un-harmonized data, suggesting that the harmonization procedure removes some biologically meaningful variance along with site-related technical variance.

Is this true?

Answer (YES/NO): YES